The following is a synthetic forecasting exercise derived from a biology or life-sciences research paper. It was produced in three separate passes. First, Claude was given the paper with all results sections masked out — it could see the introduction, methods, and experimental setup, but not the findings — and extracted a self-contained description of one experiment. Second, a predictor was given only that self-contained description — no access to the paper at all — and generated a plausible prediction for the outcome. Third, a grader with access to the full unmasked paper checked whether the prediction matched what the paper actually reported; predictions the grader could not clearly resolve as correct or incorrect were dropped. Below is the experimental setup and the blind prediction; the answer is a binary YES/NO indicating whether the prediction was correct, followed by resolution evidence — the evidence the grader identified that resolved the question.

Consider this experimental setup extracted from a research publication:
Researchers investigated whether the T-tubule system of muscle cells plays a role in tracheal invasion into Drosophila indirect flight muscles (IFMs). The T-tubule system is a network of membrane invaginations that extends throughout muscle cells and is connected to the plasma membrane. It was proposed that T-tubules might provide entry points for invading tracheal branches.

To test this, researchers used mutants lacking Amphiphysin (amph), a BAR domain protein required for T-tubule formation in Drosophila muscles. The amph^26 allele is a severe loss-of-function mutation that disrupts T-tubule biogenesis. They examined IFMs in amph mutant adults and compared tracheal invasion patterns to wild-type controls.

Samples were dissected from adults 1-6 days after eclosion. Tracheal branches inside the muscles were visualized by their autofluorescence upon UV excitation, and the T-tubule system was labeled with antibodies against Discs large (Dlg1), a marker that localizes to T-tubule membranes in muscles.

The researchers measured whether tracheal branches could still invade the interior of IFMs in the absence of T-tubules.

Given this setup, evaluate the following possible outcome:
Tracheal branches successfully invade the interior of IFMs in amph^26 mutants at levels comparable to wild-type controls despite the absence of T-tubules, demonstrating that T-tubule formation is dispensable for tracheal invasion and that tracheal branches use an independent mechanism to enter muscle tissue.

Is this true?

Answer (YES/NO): YES